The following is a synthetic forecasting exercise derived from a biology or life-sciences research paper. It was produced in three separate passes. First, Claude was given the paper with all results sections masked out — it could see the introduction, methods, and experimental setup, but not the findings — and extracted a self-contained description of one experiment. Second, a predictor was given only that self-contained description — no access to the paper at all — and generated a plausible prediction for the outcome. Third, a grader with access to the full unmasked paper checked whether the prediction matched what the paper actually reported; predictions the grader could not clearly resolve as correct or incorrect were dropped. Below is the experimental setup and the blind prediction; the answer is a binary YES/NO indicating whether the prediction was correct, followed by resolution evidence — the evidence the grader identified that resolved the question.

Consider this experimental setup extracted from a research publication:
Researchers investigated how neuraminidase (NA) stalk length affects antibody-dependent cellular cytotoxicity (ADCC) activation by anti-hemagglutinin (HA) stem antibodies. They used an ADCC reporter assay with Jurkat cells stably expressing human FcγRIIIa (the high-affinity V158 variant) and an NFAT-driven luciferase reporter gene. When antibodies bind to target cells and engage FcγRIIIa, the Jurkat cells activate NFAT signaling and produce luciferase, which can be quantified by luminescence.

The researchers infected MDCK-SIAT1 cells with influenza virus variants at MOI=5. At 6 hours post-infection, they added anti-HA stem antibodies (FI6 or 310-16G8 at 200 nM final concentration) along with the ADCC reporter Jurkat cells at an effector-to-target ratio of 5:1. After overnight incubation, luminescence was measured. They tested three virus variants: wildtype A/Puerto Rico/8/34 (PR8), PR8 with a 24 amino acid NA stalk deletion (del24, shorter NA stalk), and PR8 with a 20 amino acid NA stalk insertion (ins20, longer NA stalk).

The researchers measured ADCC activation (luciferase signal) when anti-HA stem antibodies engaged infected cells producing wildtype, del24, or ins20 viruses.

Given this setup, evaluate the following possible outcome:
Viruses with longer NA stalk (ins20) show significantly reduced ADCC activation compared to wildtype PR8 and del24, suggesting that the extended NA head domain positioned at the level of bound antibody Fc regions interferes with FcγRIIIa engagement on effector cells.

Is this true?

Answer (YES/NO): NO